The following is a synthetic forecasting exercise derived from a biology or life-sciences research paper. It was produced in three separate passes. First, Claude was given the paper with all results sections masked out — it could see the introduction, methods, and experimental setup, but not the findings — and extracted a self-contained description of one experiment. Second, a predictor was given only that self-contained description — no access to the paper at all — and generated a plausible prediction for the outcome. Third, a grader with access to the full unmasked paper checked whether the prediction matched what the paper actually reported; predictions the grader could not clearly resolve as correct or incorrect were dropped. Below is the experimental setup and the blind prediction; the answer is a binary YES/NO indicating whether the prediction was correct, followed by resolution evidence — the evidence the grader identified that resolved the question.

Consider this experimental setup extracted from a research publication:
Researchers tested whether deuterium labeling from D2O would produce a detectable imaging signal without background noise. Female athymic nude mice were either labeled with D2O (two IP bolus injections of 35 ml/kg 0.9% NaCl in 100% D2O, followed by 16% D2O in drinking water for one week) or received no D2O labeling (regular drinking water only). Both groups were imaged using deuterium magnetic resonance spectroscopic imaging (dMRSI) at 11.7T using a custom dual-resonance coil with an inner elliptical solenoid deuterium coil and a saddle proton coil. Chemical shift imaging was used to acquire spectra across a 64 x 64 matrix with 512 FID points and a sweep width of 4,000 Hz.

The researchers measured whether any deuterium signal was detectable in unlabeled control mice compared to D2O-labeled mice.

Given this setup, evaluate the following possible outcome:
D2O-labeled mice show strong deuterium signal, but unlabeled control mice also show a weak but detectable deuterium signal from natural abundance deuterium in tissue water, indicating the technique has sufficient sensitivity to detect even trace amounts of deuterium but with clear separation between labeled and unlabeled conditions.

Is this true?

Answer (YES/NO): NO